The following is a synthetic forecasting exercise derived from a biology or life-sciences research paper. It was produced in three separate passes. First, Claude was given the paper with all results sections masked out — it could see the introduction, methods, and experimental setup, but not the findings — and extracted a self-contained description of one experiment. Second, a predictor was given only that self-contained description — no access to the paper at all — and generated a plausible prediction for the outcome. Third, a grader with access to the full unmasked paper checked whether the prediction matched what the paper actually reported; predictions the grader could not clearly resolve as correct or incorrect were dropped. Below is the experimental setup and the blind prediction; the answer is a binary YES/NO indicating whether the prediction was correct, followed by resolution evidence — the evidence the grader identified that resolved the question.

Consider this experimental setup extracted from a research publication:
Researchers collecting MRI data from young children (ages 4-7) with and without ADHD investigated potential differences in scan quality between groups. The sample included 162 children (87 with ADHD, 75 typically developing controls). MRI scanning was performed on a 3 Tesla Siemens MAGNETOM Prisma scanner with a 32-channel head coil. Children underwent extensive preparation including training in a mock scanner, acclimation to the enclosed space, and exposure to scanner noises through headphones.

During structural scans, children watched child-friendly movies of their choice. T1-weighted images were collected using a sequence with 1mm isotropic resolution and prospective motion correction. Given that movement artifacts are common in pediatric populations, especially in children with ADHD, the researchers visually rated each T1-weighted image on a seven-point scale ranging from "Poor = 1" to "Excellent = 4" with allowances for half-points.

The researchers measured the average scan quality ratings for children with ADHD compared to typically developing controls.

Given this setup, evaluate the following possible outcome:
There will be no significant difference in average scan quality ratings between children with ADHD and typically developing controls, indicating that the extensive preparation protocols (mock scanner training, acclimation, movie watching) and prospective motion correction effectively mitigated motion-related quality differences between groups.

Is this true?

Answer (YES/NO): YES